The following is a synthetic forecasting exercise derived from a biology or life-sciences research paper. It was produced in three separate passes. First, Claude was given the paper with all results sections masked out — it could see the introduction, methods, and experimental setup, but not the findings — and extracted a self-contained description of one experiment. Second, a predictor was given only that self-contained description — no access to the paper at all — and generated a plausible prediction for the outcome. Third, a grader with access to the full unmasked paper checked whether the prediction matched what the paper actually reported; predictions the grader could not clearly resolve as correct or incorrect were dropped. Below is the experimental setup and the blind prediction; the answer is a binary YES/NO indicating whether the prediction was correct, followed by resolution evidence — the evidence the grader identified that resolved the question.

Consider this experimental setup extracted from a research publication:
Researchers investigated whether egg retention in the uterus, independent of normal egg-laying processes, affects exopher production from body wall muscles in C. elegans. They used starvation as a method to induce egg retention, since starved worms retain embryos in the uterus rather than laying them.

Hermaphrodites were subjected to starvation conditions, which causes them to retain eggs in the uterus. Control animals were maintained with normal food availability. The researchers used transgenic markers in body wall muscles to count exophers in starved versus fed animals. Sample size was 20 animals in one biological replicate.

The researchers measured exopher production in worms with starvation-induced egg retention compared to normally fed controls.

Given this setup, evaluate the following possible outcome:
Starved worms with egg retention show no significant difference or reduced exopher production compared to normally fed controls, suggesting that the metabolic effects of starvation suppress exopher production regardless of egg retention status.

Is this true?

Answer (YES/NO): NO